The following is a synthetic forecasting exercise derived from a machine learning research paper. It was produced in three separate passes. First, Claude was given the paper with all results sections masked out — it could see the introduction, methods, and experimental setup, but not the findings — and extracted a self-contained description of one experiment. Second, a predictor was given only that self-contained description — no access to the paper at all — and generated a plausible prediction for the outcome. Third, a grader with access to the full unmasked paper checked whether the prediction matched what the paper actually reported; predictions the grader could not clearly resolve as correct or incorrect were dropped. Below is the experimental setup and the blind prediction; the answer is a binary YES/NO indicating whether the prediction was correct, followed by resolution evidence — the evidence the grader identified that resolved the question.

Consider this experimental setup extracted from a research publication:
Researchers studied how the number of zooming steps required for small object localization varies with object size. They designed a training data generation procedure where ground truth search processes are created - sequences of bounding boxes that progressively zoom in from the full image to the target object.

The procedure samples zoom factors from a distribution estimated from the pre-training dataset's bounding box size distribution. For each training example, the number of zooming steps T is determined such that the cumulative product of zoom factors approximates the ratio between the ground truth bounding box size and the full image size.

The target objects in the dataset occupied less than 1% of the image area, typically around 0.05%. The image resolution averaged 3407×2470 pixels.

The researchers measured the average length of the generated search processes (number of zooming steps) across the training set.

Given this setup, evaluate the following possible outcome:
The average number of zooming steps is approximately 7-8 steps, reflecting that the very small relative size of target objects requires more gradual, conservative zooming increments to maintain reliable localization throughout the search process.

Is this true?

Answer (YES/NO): NO